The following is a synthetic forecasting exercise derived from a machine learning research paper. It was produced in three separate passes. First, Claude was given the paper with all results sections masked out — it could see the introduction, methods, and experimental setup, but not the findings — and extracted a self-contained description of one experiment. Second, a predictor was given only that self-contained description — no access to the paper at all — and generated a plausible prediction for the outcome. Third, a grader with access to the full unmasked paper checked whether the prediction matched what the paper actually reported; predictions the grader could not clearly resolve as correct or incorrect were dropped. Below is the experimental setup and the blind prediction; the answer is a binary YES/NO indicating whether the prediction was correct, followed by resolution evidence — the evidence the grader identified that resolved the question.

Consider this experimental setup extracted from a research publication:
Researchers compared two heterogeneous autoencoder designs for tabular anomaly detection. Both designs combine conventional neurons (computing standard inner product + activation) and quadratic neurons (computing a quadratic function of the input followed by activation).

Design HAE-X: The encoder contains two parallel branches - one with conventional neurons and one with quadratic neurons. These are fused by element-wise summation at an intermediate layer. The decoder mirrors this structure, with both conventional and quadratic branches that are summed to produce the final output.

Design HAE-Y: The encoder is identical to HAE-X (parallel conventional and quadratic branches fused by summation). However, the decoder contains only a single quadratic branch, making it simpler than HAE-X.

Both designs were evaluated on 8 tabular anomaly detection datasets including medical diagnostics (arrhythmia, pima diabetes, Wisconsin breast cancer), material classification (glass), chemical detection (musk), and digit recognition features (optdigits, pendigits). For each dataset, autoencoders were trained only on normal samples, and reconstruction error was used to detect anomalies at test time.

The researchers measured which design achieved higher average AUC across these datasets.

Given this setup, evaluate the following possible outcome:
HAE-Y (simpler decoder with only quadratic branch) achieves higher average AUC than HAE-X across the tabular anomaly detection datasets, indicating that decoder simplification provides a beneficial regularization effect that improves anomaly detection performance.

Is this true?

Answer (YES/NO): YES